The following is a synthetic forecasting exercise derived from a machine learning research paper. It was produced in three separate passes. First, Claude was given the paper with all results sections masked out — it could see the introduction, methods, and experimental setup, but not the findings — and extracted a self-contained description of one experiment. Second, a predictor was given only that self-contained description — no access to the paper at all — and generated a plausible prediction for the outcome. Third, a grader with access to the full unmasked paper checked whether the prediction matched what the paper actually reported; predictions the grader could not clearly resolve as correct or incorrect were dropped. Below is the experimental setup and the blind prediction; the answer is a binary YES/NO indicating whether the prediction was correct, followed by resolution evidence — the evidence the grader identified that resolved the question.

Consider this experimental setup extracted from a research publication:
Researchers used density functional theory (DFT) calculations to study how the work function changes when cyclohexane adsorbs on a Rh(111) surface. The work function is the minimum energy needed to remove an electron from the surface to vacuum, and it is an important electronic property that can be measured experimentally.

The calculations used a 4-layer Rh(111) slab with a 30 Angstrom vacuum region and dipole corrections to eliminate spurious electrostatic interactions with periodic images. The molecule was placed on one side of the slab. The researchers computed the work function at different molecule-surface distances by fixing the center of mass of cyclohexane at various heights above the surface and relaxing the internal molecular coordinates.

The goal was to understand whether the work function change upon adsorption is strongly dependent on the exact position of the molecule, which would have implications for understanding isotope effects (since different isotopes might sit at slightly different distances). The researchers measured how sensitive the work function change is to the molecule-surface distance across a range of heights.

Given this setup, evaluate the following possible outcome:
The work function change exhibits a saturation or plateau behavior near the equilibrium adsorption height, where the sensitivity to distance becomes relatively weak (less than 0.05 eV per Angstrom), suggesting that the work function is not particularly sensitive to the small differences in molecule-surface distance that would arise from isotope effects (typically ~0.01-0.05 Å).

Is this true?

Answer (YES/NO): NO